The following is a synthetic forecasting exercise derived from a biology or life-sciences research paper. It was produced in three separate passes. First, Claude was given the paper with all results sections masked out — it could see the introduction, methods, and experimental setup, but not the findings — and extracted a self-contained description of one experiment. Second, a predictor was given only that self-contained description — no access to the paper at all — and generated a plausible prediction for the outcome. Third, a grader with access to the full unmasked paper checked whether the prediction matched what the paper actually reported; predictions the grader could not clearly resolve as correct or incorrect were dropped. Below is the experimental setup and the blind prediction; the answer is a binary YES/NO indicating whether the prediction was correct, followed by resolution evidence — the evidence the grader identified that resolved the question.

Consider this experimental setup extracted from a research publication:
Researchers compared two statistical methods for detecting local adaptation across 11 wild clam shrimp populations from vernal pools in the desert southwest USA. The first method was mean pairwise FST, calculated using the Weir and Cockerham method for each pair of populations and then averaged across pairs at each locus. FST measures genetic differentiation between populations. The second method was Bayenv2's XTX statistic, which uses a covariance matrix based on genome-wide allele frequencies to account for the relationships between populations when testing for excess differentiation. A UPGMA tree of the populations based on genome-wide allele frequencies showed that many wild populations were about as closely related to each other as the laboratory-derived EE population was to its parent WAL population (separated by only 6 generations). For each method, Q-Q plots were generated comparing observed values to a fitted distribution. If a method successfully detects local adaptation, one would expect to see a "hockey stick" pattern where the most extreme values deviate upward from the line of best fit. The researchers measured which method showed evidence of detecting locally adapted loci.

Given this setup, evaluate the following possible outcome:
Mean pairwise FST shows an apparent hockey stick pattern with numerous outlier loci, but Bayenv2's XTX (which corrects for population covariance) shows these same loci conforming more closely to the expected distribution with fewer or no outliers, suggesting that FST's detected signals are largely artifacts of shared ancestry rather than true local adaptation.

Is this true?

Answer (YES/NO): NO